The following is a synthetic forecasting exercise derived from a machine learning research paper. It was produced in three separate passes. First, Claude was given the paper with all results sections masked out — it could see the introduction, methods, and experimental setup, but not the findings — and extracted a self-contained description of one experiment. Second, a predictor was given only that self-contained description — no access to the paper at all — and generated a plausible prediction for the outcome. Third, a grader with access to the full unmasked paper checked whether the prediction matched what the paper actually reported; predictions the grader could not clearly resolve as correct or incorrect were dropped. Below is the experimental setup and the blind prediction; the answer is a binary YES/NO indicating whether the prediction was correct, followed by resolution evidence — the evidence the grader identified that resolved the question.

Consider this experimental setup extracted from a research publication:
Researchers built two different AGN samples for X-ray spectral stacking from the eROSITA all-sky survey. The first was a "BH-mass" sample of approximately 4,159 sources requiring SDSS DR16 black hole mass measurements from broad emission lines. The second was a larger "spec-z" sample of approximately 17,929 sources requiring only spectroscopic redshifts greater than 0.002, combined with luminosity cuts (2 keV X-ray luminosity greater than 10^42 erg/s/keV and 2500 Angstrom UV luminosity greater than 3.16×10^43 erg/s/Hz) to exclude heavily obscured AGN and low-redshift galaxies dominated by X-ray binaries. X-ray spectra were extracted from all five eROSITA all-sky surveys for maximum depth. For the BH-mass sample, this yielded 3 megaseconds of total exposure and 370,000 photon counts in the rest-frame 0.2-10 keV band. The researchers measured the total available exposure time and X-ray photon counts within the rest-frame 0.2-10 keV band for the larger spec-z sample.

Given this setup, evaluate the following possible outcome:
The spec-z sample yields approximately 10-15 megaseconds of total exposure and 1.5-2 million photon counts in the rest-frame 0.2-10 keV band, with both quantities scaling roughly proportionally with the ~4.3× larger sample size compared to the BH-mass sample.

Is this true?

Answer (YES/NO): NO